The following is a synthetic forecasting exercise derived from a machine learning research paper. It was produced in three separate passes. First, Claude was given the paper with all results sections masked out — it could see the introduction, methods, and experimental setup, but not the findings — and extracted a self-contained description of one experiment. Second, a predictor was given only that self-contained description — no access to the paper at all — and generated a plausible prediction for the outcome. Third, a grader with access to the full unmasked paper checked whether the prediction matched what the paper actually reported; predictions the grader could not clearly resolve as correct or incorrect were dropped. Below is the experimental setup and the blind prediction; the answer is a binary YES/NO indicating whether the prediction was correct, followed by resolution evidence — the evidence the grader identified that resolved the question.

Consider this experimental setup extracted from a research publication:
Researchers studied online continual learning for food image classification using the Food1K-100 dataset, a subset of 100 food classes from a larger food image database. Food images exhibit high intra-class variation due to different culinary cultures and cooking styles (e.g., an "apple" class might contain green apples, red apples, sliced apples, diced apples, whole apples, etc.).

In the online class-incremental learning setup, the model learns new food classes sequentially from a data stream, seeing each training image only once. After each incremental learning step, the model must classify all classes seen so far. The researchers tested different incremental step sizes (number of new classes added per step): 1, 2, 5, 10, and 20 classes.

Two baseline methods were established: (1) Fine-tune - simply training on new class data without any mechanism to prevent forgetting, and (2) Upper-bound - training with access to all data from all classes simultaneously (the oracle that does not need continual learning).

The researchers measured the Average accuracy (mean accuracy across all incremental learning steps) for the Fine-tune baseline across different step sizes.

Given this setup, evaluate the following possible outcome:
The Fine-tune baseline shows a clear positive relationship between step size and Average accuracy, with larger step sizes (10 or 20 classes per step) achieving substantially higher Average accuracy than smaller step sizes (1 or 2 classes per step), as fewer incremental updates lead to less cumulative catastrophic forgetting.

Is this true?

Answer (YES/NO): YES